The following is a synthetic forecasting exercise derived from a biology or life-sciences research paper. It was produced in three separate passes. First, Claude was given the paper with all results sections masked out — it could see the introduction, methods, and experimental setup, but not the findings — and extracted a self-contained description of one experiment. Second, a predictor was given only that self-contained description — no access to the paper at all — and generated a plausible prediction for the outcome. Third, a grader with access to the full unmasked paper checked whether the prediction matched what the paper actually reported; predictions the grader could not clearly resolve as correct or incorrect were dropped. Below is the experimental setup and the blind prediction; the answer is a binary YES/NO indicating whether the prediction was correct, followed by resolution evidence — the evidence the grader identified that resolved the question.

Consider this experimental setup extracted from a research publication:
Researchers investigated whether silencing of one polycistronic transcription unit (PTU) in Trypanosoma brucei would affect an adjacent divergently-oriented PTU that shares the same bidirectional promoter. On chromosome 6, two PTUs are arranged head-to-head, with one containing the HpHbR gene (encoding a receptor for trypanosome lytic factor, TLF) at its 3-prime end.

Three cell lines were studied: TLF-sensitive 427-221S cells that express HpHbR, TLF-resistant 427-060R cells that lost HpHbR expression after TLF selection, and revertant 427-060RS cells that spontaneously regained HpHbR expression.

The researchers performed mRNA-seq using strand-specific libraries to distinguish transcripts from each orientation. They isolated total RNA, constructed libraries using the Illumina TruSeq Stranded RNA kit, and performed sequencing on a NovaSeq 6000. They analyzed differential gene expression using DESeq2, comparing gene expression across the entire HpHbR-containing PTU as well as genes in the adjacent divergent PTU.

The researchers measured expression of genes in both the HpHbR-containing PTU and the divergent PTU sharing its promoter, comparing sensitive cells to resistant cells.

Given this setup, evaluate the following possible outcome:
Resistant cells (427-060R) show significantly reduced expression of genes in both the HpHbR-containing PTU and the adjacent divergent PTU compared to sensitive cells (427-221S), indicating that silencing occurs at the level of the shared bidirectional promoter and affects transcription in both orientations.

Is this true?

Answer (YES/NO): YES